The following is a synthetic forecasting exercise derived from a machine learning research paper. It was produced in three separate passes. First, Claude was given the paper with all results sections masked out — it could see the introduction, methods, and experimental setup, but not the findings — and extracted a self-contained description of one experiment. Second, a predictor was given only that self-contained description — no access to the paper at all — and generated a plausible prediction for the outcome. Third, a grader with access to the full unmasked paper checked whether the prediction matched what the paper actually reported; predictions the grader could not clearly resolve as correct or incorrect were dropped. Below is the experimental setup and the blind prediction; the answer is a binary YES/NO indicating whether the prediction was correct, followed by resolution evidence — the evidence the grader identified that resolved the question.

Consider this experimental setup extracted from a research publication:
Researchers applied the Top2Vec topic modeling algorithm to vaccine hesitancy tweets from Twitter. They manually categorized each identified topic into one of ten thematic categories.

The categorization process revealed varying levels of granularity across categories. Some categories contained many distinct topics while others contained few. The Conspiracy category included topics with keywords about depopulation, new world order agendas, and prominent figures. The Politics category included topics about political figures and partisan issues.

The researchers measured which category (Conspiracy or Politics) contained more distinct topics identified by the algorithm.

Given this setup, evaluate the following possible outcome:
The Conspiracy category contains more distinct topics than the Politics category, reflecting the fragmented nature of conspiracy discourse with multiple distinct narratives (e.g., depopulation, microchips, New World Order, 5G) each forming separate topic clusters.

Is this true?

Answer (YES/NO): YES